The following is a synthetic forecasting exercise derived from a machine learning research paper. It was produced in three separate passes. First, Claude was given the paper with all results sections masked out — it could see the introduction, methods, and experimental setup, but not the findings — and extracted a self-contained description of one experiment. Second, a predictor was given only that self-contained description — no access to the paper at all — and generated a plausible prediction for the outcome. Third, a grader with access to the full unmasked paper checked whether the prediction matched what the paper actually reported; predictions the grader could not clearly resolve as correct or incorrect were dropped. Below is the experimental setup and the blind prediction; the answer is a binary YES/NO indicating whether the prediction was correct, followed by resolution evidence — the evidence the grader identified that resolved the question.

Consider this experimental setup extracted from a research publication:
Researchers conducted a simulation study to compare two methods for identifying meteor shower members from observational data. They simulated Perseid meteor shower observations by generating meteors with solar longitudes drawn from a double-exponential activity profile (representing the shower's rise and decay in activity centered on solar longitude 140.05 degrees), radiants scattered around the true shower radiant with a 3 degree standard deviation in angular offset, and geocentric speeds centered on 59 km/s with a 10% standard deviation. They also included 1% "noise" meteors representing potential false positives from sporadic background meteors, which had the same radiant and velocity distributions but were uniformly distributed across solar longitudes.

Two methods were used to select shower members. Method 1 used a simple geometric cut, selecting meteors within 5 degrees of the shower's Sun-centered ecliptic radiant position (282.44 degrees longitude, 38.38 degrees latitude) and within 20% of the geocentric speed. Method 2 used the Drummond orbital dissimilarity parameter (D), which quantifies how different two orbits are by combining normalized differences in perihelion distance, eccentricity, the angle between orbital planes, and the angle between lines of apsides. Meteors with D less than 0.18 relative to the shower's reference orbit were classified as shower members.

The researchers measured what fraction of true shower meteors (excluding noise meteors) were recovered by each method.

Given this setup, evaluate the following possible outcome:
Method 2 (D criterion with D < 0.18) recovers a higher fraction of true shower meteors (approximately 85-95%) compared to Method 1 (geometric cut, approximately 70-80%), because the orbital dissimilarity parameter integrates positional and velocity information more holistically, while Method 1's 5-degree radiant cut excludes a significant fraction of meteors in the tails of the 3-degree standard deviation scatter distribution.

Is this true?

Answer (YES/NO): NO